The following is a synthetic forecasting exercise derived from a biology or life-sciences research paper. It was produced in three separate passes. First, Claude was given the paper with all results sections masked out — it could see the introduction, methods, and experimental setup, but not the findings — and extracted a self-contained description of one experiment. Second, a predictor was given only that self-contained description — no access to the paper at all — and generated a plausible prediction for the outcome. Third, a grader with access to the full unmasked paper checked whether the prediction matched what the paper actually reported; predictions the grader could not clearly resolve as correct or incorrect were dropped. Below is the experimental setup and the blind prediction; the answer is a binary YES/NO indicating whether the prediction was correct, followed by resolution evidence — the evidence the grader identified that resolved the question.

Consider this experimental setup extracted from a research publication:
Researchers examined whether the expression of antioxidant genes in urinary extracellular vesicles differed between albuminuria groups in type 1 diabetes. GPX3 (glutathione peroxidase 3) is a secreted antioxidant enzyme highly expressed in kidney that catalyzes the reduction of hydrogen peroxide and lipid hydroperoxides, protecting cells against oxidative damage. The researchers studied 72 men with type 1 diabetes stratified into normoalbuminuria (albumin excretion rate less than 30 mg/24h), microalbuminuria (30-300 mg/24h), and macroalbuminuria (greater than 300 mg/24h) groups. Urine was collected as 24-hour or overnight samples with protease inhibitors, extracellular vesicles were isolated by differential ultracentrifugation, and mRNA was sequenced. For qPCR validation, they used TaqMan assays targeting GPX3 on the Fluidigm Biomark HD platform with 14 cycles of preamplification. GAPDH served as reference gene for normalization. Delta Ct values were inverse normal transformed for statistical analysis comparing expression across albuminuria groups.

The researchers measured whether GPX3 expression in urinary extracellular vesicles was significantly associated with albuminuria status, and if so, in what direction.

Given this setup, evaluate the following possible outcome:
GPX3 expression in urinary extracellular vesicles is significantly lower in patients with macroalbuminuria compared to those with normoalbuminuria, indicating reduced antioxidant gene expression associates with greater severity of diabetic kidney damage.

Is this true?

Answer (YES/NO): NO